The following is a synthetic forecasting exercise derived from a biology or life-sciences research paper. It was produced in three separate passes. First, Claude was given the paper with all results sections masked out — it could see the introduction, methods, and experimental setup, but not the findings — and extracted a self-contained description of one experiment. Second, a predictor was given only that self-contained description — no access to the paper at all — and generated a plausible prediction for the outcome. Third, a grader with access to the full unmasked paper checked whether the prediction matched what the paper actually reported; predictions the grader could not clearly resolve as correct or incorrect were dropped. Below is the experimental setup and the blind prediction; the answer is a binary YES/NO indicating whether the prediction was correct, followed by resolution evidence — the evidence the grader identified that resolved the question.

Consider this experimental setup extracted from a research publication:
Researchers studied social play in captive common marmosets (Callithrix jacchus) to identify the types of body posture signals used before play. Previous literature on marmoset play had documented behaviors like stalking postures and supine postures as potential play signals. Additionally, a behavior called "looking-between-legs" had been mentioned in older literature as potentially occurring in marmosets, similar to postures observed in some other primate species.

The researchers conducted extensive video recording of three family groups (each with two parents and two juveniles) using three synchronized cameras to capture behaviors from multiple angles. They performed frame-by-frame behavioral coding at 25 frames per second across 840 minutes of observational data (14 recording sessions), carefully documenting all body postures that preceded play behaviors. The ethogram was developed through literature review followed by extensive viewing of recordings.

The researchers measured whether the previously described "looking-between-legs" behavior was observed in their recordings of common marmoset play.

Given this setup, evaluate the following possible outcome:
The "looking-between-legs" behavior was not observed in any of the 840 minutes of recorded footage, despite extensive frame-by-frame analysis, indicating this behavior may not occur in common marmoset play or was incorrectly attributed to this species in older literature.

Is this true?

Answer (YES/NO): YES